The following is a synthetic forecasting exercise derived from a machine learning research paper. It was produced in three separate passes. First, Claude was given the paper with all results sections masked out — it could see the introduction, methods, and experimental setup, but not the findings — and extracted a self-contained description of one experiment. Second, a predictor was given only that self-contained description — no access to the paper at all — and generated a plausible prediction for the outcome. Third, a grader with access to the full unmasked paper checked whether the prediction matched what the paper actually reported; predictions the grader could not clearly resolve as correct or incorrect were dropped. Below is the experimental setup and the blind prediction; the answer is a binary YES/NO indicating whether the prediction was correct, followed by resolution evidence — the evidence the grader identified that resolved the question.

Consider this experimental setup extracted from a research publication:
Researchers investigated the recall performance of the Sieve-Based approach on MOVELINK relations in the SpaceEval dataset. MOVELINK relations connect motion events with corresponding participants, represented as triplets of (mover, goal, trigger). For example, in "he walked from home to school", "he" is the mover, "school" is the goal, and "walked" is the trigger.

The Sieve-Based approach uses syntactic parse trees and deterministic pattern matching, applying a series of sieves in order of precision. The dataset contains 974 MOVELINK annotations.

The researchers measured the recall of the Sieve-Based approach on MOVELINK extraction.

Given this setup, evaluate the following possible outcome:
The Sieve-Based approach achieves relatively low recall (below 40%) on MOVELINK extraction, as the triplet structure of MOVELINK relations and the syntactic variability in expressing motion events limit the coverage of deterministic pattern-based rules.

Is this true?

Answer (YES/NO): NO